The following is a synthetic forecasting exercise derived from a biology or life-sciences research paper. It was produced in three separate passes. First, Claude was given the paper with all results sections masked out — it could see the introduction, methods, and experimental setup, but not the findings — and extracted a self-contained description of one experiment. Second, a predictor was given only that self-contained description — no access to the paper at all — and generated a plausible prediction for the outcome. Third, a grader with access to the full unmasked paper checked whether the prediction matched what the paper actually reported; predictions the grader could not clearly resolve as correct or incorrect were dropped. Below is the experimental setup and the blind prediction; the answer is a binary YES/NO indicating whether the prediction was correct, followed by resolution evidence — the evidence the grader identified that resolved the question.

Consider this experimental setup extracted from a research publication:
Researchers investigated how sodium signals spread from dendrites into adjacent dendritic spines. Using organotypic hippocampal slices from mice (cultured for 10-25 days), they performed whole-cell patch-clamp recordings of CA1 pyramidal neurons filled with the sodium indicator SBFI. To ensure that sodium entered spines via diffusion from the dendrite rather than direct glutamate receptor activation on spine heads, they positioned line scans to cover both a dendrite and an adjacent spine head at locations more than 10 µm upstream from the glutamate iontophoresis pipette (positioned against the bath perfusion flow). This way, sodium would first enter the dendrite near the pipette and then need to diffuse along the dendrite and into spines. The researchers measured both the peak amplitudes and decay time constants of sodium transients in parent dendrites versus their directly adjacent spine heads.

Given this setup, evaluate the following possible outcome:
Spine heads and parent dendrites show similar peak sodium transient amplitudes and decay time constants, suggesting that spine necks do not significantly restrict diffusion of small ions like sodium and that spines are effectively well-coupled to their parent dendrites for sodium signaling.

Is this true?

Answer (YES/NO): NO